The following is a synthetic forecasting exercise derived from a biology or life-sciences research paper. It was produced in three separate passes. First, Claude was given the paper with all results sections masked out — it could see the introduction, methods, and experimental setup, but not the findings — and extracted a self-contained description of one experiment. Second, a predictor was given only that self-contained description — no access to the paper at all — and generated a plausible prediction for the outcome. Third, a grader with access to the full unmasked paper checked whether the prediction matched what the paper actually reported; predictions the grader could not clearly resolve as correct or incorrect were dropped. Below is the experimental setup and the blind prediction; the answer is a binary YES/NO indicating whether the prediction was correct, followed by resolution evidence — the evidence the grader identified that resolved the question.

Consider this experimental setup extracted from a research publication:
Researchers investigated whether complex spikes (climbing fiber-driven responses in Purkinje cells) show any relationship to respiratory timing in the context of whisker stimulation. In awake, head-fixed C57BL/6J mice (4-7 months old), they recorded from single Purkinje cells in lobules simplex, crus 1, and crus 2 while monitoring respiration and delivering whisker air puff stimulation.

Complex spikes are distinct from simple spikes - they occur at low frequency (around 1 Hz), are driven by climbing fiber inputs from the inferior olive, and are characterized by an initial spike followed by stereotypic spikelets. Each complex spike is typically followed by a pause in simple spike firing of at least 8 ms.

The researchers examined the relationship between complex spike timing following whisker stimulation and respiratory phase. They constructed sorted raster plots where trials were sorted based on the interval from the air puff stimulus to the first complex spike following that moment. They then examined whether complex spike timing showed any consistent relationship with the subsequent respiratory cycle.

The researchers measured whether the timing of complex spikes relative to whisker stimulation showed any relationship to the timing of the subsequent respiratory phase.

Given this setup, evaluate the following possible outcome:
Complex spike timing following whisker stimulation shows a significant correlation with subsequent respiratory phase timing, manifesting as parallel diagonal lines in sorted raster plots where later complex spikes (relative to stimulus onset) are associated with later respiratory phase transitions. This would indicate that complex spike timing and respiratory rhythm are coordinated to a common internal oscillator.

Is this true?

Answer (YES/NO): NO